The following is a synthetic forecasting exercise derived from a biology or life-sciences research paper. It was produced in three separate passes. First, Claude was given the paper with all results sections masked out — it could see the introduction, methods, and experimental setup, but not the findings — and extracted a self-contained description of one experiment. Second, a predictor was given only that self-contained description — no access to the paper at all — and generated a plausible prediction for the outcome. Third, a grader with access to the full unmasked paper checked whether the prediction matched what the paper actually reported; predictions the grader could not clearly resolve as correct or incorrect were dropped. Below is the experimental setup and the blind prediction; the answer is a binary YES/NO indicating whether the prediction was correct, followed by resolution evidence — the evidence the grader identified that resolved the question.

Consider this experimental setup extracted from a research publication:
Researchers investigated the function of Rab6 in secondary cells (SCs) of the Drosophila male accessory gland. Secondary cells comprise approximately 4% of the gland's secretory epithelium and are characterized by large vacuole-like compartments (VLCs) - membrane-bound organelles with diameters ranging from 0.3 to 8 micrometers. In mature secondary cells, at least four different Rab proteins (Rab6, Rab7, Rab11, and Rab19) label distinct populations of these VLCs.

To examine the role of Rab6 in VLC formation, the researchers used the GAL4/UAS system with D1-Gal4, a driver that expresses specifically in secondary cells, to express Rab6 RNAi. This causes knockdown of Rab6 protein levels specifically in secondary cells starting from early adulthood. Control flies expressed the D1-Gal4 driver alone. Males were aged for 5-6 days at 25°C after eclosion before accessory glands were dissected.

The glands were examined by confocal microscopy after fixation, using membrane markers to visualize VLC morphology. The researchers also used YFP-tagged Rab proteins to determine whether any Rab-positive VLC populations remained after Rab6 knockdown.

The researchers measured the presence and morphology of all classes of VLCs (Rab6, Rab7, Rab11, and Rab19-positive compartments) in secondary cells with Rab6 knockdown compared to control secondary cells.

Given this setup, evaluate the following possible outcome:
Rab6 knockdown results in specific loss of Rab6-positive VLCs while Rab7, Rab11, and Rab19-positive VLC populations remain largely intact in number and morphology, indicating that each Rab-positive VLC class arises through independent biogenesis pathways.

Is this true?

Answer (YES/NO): NO